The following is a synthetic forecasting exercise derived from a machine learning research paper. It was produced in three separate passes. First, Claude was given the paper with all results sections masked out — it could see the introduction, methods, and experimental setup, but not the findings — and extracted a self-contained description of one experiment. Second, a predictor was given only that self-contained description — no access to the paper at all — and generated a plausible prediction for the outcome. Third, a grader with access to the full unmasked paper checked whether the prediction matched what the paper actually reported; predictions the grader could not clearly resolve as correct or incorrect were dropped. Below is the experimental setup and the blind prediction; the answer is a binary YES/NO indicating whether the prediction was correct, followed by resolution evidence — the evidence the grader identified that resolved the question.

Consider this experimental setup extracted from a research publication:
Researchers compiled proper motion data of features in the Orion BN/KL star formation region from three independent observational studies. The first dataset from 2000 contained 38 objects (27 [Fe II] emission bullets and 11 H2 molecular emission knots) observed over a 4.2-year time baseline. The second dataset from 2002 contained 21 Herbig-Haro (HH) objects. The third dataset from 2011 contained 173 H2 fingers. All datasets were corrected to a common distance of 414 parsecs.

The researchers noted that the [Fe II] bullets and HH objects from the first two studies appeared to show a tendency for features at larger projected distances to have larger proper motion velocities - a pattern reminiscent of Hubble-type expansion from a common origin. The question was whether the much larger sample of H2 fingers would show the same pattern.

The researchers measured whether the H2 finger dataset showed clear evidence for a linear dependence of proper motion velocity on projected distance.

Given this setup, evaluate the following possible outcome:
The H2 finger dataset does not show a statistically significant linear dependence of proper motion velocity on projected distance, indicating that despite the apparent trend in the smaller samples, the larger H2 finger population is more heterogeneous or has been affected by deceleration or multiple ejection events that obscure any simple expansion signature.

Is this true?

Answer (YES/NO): YES